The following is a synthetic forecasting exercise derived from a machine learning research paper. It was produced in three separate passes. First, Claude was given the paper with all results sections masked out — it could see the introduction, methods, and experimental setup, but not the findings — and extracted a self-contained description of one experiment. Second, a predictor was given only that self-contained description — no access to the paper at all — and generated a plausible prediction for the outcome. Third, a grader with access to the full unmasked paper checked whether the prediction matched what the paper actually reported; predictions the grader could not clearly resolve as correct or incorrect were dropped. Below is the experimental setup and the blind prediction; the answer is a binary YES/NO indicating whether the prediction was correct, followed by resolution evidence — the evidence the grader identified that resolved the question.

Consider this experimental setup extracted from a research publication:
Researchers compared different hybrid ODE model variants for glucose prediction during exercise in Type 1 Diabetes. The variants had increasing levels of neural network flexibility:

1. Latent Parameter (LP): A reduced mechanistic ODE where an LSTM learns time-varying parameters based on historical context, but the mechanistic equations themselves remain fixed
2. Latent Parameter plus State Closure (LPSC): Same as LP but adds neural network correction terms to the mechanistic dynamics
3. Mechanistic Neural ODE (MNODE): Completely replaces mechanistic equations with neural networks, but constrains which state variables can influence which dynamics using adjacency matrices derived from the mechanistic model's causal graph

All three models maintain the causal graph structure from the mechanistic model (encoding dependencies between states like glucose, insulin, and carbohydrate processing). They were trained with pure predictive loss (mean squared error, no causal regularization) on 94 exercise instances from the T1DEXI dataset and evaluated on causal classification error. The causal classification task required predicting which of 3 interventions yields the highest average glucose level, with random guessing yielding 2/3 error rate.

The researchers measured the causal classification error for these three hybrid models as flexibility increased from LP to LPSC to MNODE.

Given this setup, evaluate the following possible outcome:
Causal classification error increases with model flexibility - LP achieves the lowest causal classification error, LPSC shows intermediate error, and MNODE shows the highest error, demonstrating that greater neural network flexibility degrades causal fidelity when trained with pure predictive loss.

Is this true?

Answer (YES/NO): YES